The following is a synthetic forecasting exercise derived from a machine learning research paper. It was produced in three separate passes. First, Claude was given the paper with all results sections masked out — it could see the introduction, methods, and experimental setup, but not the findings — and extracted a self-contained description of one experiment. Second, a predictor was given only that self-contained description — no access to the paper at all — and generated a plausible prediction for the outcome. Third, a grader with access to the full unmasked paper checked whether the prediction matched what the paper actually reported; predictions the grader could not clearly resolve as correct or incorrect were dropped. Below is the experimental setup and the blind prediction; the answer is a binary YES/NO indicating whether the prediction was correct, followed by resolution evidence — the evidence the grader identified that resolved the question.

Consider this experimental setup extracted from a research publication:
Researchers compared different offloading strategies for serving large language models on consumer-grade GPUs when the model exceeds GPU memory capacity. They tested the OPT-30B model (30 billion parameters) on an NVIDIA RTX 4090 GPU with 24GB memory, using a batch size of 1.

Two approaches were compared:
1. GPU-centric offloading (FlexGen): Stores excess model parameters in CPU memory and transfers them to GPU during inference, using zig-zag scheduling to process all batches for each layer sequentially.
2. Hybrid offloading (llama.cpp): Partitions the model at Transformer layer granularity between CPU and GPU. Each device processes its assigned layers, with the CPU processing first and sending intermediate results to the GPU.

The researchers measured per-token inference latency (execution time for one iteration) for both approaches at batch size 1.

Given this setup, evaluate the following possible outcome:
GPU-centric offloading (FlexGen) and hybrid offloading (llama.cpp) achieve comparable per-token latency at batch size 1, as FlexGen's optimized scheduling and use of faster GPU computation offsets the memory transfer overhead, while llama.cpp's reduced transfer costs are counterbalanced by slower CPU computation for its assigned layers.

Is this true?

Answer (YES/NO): NO